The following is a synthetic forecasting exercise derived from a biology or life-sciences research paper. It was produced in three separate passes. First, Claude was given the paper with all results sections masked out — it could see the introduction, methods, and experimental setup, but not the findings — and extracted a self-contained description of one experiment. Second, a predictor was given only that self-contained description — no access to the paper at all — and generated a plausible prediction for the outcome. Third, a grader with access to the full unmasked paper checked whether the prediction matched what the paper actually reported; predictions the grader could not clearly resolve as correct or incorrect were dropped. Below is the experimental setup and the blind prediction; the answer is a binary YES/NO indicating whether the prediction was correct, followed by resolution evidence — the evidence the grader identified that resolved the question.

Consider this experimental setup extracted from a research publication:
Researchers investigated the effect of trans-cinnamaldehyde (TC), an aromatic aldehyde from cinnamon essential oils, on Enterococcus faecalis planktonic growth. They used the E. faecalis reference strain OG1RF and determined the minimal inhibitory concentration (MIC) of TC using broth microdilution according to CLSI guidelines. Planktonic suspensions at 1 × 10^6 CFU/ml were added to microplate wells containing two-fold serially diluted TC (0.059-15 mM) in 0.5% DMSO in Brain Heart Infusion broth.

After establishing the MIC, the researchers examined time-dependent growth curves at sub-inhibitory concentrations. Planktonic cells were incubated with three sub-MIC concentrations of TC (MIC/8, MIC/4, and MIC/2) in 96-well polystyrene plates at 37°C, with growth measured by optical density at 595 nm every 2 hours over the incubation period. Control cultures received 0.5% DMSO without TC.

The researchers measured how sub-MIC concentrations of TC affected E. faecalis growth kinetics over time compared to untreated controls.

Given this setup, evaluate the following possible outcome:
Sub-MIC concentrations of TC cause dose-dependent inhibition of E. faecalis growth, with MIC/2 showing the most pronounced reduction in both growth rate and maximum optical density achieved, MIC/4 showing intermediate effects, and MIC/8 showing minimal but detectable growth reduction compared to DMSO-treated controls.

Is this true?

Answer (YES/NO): NO